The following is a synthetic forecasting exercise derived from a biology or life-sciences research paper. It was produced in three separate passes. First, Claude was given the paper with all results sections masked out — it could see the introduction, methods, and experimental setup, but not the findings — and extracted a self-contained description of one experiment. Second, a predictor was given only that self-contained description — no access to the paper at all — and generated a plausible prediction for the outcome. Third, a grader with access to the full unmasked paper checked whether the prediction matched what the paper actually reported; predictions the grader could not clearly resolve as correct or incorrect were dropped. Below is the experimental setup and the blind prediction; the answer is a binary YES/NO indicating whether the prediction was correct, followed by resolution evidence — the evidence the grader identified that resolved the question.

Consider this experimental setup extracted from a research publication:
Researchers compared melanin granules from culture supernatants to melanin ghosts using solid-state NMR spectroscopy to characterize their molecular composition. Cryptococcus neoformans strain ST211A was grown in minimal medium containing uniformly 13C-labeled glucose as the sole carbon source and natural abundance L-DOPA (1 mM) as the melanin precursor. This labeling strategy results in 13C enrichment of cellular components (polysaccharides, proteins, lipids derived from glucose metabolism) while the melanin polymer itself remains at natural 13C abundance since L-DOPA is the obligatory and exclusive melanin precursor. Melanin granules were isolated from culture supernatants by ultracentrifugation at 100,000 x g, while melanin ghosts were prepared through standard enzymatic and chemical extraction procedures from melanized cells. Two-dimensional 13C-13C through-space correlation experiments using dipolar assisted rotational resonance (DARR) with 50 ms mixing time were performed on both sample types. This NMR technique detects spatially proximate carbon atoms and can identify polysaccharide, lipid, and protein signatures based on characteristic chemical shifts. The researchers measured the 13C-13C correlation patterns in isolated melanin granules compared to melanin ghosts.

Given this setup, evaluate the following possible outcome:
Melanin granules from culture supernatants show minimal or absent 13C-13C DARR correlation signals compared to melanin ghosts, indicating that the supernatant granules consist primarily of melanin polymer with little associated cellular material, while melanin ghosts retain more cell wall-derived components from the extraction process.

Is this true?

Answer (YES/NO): NO